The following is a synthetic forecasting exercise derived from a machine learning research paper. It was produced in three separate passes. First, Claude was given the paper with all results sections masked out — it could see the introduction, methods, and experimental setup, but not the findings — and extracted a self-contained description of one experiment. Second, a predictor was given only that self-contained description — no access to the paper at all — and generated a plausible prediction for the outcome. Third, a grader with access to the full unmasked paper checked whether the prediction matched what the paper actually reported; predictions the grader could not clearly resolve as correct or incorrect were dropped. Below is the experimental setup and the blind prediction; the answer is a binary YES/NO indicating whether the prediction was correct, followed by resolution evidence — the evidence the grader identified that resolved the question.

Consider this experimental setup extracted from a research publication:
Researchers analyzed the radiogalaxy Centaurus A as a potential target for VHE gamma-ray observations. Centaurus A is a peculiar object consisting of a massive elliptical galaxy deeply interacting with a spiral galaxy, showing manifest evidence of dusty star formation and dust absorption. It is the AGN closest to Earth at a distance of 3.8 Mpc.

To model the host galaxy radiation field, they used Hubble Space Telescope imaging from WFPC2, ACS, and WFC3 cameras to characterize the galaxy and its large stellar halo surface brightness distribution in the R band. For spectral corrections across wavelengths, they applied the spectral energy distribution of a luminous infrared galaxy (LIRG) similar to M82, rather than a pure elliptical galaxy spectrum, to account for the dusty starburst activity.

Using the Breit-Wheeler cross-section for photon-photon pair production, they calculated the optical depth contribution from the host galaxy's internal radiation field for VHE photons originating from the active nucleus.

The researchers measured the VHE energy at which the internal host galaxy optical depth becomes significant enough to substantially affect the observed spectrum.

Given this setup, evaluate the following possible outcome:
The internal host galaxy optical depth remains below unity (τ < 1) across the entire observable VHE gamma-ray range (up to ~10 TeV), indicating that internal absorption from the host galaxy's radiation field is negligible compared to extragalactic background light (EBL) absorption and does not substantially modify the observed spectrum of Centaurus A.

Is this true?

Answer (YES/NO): NO